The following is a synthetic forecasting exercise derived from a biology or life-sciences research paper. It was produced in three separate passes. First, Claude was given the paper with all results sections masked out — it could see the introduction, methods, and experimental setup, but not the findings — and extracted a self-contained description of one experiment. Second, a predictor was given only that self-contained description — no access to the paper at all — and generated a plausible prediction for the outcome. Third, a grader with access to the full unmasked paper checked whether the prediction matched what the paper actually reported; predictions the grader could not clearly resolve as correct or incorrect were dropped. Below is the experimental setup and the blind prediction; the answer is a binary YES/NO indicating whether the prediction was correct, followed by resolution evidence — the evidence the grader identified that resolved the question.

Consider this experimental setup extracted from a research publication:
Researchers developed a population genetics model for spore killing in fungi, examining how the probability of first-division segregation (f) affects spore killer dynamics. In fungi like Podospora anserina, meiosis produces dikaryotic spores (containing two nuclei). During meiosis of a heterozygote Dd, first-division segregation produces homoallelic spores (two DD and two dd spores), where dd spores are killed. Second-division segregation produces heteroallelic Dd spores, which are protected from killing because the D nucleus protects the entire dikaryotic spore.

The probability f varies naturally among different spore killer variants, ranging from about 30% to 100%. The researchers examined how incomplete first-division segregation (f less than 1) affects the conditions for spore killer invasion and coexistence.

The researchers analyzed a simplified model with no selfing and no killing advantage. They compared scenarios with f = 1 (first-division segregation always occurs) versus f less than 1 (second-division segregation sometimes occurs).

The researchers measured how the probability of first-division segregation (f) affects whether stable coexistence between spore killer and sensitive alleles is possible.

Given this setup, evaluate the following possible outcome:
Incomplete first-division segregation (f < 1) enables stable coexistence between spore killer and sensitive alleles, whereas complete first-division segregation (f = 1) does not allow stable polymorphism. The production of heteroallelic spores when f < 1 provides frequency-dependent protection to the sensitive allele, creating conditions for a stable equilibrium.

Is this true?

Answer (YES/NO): YES